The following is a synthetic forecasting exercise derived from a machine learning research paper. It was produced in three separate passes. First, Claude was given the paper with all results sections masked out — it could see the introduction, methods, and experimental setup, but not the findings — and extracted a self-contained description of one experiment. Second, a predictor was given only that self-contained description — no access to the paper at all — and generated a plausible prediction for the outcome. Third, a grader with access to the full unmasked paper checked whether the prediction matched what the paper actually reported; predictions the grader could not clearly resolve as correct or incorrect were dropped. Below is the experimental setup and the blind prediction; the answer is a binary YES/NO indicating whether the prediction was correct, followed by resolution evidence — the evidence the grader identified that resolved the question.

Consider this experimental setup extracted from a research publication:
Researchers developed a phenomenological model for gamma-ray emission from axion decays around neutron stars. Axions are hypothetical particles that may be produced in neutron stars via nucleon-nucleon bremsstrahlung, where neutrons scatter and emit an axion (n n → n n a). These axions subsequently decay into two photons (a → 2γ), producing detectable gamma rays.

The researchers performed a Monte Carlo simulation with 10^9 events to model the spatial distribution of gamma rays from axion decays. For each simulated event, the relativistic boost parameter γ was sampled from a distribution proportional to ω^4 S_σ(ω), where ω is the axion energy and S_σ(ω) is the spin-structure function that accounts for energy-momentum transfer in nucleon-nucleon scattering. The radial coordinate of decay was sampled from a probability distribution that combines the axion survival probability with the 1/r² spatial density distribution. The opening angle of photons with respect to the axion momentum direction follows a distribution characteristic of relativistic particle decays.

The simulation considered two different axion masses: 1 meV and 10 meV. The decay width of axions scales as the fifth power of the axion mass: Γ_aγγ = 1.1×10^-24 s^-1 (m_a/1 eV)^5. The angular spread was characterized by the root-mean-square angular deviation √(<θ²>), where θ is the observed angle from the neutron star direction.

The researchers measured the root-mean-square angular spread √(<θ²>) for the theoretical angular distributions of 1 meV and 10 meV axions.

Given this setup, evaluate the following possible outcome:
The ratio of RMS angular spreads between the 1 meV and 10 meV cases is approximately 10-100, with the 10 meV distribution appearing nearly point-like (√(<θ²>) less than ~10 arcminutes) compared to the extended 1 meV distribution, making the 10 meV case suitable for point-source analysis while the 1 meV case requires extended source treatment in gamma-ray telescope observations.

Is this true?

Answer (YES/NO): NO